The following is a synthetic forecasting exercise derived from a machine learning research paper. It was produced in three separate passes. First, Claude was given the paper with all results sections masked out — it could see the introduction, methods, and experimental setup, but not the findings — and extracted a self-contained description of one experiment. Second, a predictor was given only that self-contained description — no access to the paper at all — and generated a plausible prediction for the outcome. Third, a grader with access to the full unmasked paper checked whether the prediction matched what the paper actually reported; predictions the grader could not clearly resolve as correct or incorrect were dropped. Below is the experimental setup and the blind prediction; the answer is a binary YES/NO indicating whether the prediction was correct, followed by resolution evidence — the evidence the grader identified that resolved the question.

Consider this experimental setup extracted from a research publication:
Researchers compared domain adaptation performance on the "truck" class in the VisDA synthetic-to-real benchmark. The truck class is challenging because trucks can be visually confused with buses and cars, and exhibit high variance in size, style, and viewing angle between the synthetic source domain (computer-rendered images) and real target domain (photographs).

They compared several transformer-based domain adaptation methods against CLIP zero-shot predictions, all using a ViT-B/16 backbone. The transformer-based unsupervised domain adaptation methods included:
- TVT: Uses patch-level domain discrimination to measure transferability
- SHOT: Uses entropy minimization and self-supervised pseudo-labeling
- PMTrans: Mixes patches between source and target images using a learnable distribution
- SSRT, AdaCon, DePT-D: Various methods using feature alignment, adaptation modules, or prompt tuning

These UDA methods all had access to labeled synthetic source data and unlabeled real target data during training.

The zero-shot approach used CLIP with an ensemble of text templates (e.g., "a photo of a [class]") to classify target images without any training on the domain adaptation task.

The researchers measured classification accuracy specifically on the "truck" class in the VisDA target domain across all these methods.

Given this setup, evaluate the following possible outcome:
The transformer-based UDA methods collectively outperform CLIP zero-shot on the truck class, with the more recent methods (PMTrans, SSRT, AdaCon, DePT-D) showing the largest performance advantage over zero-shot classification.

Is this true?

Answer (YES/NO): NO